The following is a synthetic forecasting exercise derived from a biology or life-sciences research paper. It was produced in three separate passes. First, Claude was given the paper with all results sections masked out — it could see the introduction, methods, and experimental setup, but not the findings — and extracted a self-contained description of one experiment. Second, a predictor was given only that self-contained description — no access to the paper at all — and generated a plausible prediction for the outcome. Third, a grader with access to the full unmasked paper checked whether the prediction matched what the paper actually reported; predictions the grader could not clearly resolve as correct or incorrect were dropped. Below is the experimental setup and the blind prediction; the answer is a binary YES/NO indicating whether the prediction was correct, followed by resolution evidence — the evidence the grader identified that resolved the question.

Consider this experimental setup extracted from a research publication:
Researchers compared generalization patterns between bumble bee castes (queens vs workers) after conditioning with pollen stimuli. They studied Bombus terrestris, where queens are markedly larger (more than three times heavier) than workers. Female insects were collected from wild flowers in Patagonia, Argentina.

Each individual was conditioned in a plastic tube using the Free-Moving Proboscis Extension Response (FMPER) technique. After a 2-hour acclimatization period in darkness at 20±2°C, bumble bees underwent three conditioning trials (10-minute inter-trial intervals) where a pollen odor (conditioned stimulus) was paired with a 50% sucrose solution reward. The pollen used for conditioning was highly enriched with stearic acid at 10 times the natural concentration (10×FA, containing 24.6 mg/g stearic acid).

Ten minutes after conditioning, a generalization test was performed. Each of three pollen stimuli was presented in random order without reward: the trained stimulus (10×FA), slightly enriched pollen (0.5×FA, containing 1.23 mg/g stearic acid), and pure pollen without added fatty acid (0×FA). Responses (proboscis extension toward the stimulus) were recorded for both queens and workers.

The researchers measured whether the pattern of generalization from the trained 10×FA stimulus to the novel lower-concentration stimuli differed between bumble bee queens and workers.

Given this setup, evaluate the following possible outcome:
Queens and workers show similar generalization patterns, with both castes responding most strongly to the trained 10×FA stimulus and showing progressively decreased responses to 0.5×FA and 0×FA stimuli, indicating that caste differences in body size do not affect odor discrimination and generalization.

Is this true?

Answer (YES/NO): NO